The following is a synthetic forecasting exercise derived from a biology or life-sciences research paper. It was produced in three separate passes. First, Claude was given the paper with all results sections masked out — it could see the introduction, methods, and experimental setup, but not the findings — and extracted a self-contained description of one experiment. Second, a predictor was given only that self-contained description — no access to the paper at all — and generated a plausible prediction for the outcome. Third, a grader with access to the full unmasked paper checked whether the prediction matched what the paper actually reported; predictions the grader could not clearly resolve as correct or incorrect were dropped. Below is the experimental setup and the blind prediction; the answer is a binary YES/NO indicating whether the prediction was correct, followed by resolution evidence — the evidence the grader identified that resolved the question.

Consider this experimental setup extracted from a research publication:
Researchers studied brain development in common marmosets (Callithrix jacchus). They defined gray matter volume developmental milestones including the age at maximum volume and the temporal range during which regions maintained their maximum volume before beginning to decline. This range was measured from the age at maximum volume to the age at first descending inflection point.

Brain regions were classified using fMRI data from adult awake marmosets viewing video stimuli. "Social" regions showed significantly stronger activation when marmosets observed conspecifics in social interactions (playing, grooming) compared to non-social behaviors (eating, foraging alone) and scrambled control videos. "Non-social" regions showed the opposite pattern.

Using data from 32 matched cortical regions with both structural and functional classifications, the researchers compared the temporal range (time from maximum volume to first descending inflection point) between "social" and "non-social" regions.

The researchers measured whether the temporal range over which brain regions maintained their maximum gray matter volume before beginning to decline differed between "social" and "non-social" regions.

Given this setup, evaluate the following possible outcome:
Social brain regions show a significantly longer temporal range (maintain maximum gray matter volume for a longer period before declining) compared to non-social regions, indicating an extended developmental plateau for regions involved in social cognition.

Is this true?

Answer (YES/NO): YES